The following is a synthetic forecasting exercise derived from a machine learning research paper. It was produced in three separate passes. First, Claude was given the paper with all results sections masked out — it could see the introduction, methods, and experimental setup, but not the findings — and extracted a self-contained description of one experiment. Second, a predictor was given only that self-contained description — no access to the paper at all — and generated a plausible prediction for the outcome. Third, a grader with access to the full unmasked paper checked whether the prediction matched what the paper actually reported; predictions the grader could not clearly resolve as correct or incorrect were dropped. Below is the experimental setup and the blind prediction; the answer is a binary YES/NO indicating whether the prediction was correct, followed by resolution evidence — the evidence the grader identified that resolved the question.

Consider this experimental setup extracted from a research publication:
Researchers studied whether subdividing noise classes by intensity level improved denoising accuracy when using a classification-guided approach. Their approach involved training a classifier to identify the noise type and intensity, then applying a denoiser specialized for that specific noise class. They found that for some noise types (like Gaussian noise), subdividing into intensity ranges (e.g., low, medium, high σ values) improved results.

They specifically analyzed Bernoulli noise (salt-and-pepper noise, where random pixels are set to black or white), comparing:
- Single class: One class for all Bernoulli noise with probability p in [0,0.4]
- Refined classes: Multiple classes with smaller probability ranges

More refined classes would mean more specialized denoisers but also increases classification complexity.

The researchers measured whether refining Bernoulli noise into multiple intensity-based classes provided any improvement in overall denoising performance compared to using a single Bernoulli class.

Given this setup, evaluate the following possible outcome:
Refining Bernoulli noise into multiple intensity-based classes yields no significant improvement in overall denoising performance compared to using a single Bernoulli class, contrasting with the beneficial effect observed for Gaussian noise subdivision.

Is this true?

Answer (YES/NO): YES